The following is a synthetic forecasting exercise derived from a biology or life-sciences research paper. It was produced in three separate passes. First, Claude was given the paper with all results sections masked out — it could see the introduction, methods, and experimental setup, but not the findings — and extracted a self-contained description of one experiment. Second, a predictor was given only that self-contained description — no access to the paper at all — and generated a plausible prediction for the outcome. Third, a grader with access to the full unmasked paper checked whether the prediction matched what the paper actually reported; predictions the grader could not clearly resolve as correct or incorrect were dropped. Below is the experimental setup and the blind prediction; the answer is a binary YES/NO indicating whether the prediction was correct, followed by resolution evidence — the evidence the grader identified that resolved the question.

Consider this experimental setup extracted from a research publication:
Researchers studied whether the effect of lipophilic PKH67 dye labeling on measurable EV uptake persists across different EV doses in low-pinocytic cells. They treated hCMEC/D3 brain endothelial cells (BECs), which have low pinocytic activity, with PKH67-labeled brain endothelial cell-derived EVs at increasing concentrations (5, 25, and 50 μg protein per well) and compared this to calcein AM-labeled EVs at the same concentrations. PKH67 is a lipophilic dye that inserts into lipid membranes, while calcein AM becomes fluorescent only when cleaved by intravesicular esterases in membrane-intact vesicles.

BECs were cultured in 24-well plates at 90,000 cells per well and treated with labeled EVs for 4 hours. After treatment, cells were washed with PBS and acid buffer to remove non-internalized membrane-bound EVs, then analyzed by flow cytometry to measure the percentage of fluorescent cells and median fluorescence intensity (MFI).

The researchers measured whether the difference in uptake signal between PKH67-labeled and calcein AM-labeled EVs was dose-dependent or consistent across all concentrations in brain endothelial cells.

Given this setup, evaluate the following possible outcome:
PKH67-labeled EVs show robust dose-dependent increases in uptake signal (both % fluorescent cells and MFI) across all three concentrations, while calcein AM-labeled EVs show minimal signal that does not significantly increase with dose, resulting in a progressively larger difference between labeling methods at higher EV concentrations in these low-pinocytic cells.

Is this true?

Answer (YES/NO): NO